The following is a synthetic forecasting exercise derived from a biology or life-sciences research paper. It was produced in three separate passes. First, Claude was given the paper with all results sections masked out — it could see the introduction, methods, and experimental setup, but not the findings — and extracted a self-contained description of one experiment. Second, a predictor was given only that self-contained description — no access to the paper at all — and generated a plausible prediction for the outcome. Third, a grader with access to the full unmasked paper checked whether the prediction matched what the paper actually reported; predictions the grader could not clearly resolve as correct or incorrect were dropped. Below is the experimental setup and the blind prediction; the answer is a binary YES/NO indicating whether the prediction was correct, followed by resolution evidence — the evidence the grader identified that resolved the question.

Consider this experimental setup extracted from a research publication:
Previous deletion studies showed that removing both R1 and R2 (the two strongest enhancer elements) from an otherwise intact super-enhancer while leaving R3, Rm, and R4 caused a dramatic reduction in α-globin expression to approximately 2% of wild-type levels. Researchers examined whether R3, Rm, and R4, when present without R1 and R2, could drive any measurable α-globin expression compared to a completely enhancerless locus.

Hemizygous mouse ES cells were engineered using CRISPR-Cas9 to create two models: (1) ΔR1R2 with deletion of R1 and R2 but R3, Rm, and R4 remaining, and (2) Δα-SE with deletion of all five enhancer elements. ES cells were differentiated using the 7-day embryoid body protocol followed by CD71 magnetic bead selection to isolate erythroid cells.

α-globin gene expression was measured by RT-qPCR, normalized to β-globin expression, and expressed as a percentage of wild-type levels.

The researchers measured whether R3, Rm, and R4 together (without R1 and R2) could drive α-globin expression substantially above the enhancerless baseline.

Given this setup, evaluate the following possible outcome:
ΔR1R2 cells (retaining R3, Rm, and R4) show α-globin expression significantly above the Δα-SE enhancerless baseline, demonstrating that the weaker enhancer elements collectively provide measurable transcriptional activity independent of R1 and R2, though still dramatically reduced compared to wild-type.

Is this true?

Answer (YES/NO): YES